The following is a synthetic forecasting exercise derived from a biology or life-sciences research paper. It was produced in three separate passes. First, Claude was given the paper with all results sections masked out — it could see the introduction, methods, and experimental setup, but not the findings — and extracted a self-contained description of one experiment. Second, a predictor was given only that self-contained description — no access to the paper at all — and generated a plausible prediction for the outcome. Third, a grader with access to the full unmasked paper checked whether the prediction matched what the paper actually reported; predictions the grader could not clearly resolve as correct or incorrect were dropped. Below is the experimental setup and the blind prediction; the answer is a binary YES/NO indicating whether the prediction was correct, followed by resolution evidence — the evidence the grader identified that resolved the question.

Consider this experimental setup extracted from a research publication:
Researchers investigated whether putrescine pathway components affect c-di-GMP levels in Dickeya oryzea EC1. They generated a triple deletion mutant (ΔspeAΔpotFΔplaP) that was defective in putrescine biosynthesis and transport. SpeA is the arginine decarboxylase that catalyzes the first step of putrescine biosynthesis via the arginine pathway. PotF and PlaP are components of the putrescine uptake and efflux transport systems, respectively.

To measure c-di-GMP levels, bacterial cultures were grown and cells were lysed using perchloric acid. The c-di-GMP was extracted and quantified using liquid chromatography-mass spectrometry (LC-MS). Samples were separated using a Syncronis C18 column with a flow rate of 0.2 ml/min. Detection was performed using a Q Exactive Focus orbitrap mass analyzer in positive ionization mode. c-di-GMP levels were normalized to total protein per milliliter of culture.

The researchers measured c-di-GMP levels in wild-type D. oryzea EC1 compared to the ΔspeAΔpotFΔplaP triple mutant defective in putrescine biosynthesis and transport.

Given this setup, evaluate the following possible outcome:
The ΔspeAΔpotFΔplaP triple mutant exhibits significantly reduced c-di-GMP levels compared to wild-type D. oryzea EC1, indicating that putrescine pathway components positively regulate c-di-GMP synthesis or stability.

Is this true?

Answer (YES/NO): NO